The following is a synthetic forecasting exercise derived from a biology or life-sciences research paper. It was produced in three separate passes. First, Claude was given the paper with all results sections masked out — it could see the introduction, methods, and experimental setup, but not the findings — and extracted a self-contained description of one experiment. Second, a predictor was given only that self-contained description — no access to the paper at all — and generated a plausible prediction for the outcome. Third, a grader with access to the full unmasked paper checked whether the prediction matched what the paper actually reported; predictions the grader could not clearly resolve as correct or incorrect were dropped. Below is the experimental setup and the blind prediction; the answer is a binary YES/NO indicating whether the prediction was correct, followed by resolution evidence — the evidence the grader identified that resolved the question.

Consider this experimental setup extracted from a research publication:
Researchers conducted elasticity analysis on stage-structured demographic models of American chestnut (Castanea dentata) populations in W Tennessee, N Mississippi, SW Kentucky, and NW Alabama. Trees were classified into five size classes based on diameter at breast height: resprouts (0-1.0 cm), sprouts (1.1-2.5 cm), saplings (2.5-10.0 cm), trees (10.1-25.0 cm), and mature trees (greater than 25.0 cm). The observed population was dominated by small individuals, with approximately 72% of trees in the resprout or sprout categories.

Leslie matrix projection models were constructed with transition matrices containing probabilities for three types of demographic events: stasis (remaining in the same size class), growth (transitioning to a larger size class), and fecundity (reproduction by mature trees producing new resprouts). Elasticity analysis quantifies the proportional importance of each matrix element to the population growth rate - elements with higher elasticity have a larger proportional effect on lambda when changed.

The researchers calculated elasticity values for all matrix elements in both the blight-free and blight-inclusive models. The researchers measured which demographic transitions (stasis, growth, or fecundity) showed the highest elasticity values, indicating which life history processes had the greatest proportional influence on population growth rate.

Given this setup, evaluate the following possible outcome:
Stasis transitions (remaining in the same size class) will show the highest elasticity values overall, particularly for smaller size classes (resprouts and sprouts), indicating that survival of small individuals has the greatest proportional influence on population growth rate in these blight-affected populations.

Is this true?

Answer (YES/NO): YES